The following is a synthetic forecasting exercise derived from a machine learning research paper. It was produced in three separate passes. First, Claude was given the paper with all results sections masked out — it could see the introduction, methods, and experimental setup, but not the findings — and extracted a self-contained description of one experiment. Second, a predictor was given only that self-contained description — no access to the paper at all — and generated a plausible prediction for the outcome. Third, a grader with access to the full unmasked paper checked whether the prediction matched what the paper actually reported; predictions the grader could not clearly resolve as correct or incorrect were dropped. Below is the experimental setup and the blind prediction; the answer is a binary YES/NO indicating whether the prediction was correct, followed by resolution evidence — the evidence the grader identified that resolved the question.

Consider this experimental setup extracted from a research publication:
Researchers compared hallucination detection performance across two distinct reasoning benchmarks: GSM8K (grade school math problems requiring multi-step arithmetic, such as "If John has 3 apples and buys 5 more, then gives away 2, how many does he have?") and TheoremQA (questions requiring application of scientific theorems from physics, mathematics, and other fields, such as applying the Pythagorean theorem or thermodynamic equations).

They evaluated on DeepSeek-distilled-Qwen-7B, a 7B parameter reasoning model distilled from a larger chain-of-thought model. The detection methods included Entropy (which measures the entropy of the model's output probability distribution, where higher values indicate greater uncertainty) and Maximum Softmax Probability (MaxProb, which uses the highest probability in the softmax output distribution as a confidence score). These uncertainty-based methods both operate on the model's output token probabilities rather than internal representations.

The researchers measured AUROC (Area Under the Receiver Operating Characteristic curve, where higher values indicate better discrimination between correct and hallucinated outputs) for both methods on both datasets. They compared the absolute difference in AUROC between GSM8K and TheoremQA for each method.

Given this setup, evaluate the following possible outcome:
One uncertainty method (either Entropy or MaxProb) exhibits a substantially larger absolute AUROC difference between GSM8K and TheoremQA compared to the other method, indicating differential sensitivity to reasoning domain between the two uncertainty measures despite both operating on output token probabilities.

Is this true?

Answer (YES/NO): NO